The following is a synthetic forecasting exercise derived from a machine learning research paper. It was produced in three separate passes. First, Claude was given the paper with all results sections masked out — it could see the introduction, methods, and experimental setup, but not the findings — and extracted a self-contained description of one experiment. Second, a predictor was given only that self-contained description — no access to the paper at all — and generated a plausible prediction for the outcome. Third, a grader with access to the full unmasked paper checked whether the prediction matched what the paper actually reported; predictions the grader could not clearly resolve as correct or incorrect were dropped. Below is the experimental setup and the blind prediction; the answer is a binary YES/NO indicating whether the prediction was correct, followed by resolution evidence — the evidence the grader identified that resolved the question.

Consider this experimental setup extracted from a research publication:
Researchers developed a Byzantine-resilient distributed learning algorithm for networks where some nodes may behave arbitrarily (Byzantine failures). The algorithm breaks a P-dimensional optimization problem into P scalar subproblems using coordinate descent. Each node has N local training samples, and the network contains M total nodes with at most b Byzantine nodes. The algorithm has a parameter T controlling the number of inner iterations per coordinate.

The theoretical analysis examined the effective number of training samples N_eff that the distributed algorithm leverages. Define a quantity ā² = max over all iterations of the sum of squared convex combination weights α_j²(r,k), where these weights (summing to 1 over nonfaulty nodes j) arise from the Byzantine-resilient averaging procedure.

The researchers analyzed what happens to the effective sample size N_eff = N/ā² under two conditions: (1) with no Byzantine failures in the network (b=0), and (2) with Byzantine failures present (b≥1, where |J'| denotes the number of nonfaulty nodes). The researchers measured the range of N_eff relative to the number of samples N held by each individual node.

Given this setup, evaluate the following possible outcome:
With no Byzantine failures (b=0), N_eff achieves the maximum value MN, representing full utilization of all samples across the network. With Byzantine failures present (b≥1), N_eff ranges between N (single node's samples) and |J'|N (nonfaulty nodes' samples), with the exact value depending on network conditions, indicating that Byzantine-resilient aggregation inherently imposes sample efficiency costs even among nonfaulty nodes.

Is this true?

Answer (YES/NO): YES